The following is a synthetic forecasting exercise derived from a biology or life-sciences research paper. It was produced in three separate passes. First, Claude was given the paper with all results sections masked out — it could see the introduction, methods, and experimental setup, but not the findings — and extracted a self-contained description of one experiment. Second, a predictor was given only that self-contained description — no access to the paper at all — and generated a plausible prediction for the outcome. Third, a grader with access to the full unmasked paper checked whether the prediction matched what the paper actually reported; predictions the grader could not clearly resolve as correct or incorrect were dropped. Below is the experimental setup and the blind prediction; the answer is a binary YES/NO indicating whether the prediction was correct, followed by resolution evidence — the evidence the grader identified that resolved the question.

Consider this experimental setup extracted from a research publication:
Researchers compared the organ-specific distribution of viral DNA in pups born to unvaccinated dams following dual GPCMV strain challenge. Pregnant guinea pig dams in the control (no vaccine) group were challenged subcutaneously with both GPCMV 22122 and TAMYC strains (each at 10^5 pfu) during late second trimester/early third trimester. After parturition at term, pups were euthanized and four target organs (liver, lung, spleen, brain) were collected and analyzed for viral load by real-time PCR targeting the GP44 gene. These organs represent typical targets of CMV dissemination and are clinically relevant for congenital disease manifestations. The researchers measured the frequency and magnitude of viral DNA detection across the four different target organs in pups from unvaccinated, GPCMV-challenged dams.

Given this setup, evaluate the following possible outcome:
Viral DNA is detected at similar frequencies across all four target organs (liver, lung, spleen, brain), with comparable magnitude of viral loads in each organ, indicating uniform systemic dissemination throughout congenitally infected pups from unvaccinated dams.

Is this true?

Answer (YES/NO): NO